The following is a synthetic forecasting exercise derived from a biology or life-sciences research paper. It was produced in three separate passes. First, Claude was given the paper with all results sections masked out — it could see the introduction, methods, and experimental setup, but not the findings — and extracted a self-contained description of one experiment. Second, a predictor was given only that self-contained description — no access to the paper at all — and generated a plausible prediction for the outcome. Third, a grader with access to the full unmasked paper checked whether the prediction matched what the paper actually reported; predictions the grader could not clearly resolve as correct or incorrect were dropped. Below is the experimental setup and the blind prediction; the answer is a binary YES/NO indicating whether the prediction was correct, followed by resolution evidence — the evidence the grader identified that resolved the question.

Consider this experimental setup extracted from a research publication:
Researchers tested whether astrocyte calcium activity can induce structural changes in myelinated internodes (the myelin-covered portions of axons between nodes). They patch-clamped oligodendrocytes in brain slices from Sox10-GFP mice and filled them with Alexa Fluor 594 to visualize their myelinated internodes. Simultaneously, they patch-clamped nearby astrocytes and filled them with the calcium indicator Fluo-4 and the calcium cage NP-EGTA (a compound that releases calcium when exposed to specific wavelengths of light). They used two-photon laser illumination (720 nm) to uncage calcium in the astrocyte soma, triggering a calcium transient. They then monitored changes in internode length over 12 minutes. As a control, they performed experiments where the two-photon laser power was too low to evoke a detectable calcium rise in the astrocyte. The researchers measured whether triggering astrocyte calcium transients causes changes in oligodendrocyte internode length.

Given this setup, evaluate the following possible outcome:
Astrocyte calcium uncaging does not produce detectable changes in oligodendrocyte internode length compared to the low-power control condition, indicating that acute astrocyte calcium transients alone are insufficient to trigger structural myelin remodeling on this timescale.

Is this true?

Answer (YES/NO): NO